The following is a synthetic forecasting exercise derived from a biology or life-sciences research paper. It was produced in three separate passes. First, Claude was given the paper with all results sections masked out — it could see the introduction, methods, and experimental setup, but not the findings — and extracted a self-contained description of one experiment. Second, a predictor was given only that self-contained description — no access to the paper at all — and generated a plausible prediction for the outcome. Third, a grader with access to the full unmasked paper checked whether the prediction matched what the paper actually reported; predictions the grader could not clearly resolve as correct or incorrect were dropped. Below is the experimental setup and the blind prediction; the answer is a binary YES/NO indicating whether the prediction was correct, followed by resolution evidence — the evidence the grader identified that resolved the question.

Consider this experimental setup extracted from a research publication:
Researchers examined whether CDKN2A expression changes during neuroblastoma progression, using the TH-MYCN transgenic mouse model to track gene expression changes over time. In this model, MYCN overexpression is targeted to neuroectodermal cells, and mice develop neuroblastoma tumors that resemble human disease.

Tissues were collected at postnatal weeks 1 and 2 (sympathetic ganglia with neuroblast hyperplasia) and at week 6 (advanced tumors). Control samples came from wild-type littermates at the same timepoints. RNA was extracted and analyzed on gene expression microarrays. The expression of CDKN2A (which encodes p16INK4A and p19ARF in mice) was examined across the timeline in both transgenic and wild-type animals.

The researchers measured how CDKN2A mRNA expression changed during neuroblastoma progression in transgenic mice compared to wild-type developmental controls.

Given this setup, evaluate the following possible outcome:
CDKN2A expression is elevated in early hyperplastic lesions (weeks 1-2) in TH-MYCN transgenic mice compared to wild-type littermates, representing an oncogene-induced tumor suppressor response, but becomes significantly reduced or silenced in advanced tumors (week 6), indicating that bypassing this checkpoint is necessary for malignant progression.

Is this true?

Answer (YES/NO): NO